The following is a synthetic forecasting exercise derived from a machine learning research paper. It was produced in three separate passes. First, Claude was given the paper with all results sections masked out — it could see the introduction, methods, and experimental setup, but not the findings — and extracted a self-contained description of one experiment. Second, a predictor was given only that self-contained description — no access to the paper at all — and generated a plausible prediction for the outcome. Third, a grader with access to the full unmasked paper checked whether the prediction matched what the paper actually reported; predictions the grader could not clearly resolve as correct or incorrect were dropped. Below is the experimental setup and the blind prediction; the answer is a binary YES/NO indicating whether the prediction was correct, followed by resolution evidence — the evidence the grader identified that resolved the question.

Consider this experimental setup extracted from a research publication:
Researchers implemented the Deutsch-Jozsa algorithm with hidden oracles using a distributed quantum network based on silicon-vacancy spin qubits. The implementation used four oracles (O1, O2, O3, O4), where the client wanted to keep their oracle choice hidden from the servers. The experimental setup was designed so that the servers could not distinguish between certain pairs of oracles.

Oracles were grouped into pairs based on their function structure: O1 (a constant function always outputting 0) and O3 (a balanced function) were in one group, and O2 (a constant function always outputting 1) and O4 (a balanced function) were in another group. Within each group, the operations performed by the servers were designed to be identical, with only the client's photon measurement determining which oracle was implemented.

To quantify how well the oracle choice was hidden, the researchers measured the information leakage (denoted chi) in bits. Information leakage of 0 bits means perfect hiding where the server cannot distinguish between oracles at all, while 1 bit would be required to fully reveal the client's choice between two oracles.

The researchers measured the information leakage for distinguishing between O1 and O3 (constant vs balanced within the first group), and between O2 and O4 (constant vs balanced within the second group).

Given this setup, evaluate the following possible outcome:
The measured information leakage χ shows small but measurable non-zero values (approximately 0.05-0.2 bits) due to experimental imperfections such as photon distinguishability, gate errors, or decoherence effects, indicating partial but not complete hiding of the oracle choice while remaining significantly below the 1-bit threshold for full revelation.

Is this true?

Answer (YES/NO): YES